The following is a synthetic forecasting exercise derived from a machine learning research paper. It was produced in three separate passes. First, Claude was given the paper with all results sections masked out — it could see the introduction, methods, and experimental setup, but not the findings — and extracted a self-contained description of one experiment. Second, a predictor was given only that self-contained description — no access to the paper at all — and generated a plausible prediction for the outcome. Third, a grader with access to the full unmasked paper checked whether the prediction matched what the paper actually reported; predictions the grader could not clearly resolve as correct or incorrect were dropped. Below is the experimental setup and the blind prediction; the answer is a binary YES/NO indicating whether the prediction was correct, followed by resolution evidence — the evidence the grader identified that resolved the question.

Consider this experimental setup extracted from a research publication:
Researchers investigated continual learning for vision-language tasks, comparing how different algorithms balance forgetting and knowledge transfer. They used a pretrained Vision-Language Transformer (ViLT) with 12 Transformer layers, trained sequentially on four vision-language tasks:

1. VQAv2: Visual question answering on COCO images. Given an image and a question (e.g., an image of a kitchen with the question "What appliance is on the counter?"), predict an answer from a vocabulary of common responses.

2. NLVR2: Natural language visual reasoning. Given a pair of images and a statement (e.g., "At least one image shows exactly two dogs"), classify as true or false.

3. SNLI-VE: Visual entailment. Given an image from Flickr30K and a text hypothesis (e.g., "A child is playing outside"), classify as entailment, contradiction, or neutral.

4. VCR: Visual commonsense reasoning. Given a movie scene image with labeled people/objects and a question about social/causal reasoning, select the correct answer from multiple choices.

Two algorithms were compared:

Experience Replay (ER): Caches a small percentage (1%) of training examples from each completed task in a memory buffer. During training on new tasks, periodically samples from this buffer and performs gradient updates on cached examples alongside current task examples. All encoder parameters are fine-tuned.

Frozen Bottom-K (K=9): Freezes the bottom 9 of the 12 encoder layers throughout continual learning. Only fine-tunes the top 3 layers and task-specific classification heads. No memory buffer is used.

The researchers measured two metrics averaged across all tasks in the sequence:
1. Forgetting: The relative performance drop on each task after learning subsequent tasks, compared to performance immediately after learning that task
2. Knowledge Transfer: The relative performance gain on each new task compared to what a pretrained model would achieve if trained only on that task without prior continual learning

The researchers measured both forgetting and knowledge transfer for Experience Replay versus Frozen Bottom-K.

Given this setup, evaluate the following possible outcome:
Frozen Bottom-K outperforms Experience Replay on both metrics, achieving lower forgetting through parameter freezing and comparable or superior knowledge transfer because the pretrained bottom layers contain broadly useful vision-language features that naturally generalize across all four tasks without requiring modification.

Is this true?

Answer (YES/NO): NO